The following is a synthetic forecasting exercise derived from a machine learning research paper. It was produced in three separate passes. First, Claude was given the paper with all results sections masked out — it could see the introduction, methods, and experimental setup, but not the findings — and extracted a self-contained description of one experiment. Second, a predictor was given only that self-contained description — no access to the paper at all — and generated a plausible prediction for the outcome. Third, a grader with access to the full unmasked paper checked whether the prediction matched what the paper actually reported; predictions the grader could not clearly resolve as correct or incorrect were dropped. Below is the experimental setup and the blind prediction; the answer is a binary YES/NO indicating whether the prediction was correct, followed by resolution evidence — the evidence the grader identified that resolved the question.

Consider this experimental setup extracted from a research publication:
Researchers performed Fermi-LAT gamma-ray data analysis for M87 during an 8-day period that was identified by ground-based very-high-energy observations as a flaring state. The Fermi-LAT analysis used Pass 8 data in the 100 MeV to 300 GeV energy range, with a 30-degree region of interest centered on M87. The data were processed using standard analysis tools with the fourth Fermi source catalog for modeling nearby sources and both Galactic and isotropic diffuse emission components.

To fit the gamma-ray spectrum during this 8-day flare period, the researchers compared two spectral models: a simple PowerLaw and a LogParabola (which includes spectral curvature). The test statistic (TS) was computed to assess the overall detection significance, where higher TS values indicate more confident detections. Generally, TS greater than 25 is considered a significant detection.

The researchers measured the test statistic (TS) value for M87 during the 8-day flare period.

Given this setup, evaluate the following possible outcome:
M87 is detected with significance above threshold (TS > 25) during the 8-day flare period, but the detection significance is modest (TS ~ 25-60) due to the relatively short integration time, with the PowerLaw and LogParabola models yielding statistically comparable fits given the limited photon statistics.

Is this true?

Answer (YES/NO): NO